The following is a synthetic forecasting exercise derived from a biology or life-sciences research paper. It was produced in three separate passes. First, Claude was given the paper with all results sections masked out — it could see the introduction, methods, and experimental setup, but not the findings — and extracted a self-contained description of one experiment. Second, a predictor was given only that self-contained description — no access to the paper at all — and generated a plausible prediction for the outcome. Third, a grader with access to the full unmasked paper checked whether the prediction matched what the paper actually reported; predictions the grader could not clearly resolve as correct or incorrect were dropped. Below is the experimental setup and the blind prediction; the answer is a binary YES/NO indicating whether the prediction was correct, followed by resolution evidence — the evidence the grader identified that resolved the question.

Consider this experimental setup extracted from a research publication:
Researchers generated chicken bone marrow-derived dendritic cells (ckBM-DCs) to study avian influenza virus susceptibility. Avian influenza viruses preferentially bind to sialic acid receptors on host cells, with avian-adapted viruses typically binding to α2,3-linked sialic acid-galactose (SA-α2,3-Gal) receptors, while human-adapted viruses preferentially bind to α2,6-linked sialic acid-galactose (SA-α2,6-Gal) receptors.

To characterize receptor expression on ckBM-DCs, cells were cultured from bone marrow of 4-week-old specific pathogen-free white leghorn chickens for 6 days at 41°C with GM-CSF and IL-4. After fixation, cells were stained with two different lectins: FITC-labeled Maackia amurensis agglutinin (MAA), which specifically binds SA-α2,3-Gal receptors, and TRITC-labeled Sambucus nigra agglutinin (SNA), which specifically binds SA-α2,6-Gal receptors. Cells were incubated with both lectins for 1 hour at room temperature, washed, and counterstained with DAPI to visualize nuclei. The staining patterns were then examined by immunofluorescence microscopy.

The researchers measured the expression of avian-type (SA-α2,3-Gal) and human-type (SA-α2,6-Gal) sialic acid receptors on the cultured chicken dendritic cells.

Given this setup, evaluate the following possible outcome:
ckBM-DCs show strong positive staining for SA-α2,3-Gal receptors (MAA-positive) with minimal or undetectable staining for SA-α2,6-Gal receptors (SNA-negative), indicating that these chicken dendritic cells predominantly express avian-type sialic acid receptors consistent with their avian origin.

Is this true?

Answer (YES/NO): NO